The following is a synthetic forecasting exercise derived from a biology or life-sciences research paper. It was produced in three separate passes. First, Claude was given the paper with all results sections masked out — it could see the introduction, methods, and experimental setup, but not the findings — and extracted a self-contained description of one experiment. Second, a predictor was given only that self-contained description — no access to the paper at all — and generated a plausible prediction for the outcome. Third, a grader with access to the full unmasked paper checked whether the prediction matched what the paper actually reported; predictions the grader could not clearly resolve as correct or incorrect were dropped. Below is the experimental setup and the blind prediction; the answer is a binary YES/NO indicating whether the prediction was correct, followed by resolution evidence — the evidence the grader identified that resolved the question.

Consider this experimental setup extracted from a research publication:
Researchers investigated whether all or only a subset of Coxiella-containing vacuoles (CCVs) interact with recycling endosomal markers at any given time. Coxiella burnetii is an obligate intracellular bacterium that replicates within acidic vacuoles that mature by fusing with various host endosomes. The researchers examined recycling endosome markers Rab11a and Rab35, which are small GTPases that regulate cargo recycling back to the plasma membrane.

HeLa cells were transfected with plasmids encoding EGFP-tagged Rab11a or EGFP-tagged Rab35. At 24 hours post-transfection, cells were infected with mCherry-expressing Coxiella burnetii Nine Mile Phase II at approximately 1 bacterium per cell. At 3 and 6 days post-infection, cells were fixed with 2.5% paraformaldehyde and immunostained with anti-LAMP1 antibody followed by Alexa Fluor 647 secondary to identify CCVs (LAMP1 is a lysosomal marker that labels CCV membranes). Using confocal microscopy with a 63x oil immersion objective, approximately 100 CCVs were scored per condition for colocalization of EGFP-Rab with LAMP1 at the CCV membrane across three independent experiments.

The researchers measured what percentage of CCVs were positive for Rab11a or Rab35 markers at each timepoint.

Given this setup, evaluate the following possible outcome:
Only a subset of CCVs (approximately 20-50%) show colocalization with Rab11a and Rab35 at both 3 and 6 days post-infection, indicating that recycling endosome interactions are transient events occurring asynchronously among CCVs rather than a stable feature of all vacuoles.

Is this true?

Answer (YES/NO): NO